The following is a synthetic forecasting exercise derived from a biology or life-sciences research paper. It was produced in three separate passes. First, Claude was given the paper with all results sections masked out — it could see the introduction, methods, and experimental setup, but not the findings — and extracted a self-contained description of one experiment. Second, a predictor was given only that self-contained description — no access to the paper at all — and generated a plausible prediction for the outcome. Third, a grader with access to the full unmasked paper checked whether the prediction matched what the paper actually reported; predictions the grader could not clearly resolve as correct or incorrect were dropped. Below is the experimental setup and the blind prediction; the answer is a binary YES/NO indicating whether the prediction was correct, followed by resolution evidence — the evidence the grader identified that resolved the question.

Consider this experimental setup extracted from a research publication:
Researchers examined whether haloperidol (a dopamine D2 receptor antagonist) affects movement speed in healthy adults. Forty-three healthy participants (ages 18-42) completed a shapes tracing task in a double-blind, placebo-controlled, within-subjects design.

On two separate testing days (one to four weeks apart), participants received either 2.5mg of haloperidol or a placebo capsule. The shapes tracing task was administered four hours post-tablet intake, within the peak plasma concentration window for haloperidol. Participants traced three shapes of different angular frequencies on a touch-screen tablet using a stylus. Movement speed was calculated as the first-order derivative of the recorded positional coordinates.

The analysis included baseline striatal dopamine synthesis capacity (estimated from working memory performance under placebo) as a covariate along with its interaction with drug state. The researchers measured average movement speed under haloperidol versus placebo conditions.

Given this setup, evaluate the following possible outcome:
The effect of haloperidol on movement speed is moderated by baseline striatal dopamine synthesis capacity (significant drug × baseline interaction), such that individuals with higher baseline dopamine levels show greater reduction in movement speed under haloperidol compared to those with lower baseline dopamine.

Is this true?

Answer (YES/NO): NO